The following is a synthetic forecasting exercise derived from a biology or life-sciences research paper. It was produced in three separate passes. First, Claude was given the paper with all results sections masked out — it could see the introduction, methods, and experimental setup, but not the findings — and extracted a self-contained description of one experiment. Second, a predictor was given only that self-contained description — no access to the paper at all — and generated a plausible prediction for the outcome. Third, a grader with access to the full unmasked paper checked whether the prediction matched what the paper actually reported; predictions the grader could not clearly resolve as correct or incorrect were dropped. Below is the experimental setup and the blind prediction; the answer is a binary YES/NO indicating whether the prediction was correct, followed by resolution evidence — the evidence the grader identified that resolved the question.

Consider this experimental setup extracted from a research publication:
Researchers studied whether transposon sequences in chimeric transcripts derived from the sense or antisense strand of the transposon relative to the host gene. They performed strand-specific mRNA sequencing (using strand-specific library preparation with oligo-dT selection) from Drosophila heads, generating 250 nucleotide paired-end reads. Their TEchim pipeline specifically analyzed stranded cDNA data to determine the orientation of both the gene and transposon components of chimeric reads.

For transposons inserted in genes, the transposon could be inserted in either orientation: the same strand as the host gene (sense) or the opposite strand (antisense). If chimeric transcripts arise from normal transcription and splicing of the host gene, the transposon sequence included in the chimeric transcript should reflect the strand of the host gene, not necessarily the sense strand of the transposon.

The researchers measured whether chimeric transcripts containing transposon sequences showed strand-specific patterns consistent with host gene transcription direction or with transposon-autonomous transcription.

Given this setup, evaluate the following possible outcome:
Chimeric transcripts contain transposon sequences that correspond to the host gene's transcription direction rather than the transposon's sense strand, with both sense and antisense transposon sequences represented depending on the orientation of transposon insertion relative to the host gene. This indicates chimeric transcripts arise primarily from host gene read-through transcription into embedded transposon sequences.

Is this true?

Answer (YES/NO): YES